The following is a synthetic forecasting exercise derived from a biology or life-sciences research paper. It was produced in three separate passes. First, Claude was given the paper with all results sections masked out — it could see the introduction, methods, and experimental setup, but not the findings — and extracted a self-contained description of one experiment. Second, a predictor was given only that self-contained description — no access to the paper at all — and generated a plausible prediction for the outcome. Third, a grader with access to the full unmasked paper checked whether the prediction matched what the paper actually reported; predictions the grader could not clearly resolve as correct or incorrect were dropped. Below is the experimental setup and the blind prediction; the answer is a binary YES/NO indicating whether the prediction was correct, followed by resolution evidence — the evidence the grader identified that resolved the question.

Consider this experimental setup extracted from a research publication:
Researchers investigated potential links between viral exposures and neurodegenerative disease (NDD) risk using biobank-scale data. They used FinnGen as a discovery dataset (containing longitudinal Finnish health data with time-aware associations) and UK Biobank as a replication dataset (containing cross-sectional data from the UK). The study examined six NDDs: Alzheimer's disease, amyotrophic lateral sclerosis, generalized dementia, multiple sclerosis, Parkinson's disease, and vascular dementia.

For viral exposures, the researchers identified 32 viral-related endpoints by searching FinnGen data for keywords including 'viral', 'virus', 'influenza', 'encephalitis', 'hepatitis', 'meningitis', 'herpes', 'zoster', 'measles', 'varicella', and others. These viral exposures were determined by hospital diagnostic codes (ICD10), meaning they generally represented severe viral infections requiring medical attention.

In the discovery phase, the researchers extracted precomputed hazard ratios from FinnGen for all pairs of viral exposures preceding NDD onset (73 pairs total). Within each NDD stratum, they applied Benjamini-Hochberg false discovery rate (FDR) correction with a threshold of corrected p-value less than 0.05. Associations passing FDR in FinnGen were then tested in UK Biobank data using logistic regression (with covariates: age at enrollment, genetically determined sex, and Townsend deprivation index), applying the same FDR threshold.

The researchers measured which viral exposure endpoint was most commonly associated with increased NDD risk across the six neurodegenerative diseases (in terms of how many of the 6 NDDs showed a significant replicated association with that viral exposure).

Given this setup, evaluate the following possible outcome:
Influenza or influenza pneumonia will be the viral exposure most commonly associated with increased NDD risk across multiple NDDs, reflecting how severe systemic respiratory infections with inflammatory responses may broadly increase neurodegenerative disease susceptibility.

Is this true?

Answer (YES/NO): YES